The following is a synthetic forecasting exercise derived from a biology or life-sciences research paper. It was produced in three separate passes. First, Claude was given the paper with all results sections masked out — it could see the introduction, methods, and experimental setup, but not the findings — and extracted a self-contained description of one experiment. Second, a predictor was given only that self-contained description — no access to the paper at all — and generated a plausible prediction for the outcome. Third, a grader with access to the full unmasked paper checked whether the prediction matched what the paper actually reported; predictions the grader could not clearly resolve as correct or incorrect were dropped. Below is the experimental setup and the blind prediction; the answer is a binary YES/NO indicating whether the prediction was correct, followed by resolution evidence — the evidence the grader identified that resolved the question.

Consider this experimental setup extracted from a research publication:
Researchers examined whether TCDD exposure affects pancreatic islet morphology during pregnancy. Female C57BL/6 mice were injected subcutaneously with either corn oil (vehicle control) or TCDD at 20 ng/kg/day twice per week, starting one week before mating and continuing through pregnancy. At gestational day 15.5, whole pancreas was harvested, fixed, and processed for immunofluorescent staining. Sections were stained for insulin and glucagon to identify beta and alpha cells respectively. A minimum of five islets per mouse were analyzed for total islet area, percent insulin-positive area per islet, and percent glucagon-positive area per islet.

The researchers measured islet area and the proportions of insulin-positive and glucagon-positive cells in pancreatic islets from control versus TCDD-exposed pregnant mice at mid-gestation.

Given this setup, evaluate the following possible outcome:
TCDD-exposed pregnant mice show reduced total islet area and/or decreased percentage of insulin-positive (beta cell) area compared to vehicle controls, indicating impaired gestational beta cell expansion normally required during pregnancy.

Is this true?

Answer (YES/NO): NO